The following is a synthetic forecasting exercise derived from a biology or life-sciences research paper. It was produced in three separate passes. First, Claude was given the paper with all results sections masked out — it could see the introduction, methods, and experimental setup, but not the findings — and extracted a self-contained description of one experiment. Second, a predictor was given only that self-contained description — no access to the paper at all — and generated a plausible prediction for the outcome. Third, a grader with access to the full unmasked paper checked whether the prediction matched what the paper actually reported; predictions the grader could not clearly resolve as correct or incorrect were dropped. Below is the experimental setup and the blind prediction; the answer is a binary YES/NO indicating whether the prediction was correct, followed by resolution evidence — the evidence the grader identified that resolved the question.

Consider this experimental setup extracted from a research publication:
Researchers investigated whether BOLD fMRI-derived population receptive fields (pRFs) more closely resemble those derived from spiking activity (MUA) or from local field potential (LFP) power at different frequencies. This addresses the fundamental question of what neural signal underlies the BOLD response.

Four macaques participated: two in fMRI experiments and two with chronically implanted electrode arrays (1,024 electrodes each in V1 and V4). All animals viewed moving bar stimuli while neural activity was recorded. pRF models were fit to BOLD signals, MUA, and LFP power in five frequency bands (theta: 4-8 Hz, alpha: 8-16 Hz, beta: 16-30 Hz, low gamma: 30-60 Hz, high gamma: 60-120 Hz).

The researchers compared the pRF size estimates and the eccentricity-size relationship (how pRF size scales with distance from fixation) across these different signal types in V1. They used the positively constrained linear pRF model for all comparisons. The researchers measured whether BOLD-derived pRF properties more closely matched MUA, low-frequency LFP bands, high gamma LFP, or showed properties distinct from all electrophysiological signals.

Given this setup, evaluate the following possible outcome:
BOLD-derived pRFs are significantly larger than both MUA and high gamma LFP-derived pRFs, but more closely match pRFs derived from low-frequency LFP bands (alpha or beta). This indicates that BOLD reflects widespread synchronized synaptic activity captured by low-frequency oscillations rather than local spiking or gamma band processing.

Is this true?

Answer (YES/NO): NO